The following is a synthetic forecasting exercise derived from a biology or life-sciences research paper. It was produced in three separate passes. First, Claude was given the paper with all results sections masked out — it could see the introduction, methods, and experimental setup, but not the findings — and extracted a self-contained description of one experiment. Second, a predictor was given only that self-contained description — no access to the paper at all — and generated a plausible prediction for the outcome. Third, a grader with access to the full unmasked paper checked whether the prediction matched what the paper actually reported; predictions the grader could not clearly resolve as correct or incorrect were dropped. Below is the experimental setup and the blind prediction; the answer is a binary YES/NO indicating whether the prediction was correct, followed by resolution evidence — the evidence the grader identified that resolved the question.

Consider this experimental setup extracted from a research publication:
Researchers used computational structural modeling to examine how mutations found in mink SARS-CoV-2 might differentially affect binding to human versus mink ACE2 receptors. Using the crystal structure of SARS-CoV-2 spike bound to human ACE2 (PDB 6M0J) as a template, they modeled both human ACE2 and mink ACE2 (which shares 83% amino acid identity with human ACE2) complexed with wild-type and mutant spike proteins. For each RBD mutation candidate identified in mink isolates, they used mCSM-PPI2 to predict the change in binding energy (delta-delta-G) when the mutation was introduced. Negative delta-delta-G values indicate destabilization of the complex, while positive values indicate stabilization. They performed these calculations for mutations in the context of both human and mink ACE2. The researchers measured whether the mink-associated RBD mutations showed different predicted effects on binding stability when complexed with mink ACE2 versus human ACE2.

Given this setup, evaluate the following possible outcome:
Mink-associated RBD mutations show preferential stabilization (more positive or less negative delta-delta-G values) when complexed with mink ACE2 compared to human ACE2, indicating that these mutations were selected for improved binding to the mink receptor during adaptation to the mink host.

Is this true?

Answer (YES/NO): NO